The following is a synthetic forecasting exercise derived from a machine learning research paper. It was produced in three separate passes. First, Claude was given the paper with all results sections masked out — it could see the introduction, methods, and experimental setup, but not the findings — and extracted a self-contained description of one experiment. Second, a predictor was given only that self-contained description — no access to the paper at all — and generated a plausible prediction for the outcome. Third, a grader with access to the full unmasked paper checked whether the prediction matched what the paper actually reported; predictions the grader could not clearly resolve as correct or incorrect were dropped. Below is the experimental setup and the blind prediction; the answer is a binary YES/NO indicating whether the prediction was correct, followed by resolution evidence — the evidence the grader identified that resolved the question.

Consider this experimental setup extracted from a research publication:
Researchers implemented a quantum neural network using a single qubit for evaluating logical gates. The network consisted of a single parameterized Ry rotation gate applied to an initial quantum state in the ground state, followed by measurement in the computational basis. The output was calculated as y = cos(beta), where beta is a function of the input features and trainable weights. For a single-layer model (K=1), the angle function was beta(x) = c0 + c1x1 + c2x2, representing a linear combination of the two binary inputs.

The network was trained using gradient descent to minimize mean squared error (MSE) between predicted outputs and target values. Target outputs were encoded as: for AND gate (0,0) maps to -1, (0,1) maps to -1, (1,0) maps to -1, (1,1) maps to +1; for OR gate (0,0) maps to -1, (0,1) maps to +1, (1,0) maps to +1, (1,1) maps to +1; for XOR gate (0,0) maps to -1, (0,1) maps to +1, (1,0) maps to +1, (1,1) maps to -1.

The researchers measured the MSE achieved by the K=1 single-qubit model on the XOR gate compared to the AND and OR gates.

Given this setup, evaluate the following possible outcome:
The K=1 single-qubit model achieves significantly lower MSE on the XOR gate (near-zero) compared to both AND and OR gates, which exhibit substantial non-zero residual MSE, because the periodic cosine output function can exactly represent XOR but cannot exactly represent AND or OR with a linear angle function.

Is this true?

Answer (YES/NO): NO